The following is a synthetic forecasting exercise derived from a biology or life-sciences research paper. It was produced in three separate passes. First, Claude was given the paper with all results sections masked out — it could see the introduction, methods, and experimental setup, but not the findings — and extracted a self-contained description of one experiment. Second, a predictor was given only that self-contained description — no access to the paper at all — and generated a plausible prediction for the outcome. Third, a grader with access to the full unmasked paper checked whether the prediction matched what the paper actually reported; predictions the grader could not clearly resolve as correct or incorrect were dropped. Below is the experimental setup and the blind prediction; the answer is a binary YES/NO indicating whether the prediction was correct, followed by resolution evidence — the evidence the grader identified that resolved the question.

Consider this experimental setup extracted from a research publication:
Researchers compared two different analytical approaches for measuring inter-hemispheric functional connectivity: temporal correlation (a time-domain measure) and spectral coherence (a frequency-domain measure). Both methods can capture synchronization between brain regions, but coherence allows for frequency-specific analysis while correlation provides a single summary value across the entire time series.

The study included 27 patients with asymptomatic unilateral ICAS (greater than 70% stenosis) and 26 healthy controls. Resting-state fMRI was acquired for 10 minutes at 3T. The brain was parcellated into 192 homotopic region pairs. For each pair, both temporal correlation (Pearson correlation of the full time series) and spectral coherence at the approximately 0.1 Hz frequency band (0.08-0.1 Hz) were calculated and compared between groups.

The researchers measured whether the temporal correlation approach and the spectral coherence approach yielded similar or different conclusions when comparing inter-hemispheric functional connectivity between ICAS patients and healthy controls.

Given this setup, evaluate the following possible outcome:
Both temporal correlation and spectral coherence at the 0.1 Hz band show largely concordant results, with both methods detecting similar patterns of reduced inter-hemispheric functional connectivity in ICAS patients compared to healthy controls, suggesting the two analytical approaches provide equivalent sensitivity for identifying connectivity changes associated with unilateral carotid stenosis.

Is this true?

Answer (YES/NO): NO